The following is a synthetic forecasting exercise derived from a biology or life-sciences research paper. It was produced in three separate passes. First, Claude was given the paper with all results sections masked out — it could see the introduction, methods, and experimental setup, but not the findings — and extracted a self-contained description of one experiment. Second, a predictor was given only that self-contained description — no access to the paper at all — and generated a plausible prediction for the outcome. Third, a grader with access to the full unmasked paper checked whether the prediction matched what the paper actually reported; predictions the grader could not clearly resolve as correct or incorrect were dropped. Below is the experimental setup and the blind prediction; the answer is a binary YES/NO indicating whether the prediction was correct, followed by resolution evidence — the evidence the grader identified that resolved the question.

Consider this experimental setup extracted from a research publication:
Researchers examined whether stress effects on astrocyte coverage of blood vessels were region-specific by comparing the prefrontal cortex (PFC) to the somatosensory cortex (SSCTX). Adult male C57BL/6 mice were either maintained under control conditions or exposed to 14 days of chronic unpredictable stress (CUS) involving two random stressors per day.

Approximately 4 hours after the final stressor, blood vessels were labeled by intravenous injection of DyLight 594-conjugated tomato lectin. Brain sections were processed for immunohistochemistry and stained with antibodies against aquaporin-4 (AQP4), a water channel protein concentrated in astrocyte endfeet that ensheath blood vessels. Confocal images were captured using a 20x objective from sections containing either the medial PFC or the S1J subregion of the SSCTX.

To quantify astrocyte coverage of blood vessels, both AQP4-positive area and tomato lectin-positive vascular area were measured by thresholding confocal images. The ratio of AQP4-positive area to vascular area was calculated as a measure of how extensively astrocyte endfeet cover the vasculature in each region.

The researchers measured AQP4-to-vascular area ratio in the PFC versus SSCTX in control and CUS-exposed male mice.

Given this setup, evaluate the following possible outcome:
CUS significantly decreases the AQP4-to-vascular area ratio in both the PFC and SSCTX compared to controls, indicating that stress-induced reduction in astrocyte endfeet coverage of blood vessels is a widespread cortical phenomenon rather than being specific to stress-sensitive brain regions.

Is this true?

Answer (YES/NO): NO